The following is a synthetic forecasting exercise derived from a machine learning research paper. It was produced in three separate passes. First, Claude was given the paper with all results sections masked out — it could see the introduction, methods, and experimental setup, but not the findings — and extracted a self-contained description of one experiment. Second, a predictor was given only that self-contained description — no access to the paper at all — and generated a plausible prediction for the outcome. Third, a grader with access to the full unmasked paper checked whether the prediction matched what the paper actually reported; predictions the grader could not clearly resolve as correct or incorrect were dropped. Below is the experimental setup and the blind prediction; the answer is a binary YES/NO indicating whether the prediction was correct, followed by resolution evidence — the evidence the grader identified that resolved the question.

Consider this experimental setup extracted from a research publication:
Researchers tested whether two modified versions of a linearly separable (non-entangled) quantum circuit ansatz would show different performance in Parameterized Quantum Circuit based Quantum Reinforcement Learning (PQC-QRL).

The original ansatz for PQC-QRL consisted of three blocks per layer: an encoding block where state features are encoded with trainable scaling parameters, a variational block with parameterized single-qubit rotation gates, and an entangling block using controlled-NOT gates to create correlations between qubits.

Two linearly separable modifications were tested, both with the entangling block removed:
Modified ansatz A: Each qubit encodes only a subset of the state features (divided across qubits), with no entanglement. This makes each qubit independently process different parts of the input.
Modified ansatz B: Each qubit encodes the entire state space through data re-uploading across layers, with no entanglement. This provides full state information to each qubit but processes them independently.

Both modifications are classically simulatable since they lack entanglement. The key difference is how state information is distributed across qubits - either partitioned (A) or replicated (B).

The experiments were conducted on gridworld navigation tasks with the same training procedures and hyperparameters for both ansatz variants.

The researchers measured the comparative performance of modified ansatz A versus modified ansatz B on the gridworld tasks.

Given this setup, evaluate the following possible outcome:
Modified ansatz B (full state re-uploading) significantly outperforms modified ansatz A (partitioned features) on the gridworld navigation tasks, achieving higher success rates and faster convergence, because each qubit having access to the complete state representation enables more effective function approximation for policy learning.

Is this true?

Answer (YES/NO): YES